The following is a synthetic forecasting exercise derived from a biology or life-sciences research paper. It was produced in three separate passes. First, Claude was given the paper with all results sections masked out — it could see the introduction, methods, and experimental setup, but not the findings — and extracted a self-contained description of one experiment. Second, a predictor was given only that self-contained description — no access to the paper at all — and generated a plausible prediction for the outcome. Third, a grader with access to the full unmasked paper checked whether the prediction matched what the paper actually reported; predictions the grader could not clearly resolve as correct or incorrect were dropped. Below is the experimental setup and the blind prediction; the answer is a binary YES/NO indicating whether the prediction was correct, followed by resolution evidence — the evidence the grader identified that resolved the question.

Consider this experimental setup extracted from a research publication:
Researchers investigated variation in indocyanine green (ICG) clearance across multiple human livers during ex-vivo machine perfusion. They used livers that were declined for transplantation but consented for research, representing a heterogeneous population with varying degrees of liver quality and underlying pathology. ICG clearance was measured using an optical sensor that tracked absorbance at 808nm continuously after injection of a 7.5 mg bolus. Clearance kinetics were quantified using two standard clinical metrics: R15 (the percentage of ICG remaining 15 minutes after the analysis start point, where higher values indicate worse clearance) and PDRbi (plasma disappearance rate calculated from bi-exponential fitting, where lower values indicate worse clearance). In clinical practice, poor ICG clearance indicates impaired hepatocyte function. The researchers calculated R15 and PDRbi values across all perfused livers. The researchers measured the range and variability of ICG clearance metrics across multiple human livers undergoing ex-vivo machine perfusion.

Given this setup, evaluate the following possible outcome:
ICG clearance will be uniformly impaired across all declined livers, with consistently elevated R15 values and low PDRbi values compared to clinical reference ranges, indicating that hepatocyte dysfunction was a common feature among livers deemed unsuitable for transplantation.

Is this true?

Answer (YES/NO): NO